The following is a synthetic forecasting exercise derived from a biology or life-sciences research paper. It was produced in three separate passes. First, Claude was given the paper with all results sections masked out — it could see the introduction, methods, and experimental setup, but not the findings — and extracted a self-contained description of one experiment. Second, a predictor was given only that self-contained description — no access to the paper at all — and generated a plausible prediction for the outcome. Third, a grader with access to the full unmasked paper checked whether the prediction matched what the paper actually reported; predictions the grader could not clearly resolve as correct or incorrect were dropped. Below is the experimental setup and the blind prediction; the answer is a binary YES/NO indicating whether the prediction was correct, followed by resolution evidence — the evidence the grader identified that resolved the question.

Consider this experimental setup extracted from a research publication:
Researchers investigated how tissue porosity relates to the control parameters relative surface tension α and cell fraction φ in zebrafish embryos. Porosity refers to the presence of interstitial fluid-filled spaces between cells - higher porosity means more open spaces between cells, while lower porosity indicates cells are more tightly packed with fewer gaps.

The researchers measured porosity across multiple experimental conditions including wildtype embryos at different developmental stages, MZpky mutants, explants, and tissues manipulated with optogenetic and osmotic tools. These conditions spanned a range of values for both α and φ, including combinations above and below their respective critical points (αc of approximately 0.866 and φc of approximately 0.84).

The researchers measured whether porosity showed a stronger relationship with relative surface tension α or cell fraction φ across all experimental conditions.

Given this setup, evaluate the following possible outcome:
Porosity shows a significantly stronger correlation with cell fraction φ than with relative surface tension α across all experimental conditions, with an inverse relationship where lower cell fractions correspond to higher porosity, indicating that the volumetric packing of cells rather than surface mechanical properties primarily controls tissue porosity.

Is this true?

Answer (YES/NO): NO